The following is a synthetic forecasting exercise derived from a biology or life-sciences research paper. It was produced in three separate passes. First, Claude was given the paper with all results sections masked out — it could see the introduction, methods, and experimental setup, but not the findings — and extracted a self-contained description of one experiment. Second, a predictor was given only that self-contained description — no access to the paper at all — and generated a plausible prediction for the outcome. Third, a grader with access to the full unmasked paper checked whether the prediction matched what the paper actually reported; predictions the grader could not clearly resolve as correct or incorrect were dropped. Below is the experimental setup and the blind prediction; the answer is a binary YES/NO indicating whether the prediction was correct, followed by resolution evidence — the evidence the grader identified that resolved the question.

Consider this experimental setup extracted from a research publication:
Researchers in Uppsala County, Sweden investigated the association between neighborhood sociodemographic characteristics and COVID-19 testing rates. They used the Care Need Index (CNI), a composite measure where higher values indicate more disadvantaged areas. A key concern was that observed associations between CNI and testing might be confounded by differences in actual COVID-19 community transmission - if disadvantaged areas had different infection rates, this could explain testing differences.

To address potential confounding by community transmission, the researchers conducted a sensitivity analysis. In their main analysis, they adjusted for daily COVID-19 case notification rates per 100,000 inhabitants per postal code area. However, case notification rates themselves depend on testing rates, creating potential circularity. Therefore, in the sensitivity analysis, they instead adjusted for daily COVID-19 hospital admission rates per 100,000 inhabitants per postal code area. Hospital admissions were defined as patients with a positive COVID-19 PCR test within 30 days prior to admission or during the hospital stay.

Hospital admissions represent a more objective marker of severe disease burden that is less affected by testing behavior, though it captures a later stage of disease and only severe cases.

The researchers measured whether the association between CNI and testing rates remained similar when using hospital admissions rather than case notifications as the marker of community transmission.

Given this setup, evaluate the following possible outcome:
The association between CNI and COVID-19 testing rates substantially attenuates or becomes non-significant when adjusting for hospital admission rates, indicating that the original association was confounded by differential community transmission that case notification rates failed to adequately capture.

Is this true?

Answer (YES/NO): NO